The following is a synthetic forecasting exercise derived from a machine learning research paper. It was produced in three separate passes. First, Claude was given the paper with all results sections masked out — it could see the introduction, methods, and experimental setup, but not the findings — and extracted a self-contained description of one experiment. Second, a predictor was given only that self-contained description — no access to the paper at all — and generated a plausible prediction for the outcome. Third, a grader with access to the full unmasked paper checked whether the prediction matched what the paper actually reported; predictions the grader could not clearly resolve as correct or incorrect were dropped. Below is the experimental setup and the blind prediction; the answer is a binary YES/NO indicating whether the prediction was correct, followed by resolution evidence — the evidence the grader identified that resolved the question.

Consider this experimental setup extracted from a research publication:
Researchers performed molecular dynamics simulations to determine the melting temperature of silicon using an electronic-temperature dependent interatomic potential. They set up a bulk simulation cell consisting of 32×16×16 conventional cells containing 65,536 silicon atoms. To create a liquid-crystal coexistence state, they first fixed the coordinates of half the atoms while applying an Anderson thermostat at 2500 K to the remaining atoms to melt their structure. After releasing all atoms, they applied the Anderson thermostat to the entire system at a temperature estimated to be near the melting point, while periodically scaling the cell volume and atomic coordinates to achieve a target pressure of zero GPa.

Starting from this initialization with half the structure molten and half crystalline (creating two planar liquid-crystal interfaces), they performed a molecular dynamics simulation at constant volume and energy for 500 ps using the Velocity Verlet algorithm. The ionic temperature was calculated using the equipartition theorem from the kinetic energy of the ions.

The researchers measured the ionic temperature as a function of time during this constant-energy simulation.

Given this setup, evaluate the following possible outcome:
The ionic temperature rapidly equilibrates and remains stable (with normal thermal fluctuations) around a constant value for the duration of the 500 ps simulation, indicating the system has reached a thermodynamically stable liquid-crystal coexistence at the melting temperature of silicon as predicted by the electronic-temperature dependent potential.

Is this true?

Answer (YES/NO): YES